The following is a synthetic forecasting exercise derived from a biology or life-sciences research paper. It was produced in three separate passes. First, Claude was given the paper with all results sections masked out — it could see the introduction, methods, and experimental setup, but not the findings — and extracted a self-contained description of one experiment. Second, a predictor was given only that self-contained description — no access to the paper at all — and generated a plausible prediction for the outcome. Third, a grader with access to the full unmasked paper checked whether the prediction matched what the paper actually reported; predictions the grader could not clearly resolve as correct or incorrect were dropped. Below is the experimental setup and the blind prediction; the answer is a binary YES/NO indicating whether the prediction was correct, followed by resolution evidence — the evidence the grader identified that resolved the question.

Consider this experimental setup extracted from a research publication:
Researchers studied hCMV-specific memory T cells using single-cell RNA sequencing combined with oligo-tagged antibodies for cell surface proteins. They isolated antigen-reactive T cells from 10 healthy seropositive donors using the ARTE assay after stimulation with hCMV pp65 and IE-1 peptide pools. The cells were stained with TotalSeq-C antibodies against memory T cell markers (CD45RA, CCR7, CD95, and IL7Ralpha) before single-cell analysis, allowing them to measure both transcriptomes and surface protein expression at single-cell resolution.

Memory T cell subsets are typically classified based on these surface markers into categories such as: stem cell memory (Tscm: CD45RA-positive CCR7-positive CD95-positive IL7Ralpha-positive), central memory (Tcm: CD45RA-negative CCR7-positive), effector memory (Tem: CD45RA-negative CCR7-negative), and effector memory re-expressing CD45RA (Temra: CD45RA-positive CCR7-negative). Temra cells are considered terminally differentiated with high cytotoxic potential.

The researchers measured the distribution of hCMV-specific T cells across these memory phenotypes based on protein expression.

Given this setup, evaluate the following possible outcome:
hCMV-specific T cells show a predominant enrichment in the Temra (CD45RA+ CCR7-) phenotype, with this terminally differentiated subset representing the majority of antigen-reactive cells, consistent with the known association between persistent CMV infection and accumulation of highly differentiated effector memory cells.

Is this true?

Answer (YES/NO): NO